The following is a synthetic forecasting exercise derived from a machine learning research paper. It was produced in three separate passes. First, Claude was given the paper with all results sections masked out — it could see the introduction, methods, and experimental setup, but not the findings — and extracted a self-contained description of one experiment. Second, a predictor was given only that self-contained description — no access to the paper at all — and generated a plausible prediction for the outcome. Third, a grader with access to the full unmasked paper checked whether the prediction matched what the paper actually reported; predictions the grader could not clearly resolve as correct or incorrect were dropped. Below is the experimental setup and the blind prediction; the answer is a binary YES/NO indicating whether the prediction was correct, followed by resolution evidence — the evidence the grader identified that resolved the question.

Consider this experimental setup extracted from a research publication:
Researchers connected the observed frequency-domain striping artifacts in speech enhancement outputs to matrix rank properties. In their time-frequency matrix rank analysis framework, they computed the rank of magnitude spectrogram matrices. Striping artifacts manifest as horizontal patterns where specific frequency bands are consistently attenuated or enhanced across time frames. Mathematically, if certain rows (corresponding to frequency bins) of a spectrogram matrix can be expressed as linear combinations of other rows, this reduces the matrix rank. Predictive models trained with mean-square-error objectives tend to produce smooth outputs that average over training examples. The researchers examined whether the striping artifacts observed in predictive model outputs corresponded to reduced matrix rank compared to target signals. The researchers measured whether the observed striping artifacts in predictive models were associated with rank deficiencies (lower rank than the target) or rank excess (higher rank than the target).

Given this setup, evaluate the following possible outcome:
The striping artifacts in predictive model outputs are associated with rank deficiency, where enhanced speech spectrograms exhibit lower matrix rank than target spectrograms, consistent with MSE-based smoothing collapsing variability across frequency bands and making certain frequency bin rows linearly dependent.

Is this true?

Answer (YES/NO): YES